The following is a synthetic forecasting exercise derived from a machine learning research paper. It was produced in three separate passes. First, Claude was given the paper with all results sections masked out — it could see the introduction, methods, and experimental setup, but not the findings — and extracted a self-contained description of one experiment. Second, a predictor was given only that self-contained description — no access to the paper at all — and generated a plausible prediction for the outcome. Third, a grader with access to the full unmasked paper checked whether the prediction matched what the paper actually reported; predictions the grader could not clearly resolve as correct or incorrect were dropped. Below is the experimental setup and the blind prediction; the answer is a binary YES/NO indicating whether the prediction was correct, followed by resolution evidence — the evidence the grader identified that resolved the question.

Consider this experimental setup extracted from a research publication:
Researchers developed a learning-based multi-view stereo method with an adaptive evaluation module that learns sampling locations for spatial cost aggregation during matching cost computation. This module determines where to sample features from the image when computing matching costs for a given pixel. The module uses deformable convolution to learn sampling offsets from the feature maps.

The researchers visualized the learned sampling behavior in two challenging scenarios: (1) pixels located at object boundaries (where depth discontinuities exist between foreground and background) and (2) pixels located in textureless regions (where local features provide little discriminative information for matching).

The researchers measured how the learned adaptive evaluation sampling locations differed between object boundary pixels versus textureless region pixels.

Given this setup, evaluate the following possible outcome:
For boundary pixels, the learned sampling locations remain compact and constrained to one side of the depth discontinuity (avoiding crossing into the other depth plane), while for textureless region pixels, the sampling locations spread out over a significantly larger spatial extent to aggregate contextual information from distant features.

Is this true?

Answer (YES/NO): YES